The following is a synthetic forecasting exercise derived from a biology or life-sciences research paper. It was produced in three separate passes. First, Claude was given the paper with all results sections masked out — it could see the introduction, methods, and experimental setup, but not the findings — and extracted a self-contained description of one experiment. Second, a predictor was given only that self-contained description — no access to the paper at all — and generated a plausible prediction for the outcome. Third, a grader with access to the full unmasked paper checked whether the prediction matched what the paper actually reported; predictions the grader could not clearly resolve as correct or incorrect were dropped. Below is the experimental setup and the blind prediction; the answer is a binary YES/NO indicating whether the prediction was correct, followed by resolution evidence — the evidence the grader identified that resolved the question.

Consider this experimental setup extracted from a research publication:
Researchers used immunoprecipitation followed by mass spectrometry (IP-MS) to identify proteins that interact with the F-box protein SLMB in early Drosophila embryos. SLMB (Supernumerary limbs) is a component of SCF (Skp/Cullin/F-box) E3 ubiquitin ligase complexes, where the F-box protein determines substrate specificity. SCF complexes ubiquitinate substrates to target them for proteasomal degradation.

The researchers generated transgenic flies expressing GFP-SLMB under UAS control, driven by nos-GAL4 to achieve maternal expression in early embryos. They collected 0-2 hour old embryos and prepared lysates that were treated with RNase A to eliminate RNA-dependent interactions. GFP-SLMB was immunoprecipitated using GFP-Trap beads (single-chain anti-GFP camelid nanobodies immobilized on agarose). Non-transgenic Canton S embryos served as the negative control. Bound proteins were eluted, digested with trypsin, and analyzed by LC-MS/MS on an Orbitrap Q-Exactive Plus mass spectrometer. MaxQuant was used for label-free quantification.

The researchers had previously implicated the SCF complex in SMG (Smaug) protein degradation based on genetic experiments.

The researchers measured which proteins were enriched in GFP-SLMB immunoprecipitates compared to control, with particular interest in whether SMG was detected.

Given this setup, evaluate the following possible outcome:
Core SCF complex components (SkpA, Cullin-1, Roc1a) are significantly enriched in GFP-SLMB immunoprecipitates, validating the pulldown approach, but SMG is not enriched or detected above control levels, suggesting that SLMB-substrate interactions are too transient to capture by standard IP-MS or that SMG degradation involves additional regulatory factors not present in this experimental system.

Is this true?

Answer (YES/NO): NO